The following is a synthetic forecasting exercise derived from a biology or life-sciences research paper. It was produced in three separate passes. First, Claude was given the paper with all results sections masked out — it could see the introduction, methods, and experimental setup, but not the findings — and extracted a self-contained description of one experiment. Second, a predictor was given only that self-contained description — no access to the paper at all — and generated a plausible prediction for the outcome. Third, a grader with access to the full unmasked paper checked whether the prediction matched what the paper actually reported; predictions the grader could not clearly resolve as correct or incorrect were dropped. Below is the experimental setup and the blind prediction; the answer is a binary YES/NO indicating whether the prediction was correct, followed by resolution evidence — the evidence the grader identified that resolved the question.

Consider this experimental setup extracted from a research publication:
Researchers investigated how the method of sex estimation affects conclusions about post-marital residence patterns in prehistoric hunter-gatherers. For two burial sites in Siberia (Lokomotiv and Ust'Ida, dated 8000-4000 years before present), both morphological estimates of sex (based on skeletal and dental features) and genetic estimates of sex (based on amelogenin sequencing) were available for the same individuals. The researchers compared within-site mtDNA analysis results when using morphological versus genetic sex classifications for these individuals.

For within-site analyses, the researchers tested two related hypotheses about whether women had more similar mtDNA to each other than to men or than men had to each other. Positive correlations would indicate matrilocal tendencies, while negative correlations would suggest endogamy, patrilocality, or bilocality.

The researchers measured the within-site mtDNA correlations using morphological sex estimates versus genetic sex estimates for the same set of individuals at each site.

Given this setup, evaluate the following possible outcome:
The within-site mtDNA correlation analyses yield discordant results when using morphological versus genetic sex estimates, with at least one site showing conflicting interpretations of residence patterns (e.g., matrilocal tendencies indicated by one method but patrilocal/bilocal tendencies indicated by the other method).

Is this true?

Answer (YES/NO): YES